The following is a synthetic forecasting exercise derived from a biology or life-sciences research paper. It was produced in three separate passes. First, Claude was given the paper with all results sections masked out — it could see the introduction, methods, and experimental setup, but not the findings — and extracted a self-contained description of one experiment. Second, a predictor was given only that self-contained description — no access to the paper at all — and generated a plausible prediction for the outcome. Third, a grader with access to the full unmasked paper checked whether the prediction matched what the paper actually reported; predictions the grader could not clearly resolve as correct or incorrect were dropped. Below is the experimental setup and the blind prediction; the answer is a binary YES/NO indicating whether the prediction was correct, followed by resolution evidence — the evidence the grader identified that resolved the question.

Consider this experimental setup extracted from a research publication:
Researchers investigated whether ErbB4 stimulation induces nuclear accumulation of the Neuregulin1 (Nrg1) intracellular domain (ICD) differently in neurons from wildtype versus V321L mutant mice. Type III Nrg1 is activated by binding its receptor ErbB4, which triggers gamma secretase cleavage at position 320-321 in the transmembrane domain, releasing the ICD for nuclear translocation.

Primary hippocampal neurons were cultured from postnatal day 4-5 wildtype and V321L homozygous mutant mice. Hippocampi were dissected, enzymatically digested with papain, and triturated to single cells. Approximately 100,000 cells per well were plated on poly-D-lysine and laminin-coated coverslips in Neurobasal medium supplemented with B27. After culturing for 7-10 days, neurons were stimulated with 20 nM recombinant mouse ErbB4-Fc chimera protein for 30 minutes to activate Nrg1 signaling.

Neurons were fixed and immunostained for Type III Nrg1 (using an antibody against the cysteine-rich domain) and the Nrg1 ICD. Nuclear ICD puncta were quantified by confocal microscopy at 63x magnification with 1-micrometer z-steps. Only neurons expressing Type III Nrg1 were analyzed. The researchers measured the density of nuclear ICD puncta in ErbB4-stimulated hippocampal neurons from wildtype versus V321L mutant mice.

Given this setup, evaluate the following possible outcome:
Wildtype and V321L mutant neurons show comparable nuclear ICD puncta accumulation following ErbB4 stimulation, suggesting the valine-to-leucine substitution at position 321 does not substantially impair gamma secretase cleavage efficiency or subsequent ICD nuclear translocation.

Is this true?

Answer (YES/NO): NO